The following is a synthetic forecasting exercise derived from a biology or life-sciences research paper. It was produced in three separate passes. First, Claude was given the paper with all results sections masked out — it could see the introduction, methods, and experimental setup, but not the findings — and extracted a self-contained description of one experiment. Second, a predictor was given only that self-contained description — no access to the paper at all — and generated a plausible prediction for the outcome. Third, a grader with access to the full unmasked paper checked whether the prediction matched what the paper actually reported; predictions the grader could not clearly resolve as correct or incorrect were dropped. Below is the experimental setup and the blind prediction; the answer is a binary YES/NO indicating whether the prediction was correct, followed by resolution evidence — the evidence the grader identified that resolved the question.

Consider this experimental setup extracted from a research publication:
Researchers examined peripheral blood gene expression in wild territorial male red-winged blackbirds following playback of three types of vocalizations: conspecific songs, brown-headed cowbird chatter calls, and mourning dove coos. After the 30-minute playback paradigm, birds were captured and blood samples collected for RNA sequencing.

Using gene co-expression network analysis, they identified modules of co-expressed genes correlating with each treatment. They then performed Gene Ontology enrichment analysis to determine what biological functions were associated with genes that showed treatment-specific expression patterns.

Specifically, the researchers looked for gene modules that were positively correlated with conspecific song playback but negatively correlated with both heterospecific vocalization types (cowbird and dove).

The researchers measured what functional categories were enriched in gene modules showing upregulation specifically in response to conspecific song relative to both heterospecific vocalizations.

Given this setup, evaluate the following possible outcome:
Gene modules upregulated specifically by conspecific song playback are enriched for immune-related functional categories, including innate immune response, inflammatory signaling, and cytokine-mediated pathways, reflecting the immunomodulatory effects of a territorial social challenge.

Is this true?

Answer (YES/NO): NO